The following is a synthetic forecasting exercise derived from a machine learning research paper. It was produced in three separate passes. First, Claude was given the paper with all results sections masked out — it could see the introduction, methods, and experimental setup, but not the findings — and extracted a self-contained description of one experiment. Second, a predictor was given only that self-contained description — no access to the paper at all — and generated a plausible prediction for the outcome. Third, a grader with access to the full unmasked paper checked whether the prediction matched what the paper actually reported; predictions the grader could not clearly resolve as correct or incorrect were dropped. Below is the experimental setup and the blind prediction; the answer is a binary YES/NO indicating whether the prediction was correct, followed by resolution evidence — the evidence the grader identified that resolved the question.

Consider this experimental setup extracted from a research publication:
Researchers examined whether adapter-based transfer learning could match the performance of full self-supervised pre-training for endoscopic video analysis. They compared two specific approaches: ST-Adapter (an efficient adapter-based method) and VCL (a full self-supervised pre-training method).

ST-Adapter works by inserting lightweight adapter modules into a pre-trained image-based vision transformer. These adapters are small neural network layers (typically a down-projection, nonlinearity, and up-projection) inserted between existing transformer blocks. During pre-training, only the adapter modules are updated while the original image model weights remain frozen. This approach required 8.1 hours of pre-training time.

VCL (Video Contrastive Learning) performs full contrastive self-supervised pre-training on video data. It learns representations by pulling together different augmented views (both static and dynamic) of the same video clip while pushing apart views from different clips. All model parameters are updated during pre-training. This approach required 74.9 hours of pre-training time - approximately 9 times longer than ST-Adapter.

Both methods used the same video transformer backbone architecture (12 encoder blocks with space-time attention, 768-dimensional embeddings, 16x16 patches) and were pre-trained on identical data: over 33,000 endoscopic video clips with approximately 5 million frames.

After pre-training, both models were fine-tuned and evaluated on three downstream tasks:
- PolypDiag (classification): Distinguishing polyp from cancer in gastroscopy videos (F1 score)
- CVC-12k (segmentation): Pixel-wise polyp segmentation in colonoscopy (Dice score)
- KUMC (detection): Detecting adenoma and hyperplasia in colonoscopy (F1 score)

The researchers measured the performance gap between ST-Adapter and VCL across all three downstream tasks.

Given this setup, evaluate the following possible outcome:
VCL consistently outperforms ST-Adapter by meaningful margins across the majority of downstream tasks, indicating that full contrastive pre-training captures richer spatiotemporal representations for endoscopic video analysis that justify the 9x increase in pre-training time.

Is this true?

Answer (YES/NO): YES